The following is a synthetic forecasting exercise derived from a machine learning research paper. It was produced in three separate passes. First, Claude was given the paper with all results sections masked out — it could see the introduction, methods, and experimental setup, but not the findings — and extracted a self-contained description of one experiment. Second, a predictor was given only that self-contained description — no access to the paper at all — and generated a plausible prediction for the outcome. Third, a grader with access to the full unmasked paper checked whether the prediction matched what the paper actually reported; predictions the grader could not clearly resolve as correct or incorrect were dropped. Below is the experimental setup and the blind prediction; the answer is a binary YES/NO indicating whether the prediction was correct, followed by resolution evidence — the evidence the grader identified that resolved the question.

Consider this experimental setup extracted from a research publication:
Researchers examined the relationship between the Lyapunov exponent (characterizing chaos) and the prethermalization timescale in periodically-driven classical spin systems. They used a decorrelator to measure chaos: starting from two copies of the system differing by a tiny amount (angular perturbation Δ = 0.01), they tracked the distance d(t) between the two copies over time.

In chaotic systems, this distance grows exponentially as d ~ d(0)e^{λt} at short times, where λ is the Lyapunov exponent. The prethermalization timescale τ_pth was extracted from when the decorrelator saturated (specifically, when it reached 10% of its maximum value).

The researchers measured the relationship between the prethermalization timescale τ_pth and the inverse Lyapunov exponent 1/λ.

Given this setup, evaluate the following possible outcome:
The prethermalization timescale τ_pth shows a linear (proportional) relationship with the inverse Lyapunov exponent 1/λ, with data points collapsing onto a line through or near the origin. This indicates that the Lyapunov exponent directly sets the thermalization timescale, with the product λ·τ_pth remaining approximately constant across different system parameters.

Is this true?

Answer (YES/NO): YES